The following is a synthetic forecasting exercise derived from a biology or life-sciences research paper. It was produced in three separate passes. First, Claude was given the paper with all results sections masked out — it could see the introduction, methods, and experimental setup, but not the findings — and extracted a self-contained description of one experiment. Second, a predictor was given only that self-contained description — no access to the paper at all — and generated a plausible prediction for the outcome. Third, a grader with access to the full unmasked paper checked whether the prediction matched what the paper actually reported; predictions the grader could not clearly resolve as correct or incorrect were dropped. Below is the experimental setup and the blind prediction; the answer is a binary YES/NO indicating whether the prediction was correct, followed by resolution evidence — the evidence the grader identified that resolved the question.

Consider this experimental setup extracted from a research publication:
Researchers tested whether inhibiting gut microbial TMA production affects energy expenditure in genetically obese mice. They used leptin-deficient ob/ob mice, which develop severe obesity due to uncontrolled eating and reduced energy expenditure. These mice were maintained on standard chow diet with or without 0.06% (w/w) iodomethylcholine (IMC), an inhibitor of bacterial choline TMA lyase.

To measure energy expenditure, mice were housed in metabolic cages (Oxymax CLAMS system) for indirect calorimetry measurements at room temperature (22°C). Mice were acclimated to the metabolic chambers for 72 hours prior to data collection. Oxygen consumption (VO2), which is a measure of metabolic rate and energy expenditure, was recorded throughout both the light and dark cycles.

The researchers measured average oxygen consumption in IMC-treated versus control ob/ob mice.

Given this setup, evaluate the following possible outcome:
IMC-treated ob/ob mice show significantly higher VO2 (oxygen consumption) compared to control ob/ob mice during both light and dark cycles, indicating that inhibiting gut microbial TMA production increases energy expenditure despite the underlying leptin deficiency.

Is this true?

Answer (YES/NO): YES